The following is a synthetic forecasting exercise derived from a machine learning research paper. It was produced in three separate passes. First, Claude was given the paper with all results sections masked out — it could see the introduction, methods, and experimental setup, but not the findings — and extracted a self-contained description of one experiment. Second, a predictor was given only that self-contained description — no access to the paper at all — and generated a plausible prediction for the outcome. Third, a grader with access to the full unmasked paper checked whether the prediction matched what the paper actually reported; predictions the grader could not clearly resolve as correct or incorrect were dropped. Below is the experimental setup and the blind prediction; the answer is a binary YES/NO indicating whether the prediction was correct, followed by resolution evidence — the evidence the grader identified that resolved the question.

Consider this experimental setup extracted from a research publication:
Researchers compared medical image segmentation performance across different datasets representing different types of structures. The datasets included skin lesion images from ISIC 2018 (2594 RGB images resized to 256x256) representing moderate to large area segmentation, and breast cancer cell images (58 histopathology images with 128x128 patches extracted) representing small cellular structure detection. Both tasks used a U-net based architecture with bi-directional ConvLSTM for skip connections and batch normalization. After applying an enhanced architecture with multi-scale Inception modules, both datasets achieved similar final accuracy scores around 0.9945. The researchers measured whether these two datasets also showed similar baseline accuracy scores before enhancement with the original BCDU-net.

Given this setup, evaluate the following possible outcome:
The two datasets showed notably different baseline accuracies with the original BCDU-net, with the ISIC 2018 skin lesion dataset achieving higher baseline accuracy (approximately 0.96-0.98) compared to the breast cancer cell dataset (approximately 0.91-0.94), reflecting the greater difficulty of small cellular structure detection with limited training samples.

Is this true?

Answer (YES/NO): NO